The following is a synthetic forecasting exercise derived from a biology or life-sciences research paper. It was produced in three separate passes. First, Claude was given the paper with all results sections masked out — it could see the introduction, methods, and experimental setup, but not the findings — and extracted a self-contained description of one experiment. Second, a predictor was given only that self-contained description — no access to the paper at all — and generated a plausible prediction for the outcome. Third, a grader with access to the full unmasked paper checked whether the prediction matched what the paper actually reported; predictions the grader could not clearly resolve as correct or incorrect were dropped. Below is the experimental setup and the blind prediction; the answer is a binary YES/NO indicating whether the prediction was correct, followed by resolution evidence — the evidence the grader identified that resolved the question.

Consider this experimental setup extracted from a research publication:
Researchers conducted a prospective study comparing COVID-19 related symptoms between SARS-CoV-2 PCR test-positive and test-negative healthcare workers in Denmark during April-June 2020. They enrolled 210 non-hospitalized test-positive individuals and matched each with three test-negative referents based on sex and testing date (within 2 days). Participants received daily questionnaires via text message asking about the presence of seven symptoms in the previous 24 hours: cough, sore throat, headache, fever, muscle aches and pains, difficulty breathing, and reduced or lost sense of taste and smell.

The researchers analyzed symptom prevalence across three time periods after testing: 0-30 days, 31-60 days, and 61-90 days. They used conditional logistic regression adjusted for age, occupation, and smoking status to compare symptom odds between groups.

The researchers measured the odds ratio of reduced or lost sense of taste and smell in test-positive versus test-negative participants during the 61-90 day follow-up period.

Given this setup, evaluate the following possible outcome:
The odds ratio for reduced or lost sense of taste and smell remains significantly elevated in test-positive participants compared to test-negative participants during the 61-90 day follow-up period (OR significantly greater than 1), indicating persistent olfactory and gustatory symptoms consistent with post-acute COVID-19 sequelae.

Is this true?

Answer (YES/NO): YES